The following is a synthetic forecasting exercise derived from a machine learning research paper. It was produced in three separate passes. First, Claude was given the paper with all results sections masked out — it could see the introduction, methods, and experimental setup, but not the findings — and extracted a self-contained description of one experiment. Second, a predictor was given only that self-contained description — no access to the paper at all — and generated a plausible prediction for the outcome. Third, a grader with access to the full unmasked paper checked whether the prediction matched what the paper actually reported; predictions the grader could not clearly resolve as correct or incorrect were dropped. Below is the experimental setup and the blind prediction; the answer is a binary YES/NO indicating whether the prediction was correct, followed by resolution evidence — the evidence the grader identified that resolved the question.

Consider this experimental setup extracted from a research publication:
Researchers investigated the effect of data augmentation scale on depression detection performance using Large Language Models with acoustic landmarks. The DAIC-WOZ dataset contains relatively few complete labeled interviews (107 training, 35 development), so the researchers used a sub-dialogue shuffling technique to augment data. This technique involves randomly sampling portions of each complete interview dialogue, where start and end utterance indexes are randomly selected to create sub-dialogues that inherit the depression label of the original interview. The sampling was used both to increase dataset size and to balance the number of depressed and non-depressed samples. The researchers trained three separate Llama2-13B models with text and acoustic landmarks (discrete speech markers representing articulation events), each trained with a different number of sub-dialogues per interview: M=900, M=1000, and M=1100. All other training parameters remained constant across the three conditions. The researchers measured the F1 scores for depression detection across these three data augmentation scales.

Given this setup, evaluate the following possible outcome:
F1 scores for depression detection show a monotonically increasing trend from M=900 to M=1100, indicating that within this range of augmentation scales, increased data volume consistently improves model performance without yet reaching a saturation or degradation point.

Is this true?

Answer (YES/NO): YES